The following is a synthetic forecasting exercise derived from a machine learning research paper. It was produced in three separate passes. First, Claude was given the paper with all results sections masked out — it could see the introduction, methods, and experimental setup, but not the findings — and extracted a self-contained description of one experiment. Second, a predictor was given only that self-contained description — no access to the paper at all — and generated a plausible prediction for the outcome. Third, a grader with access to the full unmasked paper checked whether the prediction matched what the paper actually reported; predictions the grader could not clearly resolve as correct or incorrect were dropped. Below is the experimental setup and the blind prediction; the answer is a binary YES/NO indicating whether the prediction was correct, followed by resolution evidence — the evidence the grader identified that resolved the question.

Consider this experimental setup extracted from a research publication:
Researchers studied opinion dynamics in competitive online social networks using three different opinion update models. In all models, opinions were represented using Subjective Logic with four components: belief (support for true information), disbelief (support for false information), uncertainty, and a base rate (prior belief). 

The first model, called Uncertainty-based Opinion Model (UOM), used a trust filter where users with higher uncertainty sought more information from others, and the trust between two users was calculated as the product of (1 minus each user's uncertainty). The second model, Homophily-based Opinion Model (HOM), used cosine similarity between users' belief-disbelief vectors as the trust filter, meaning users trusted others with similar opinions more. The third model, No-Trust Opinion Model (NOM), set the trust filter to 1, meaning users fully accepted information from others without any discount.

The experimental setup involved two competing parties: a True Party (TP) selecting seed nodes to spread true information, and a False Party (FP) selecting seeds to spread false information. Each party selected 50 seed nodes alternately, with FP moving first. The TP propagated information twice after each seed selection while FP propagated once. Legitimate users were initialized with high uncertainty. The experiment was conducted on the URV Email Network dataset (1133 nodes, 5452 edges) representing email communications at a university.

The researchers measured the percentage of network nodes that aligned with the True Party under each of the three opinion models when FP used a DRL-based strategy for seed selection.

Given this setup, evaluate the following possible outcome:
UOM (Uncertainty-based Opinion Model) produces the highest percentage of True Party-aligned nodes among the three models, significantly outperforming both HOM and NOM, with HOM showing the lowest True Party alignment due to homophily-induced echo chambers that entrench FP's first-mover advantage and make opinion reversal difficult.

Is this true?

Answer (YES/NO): YES